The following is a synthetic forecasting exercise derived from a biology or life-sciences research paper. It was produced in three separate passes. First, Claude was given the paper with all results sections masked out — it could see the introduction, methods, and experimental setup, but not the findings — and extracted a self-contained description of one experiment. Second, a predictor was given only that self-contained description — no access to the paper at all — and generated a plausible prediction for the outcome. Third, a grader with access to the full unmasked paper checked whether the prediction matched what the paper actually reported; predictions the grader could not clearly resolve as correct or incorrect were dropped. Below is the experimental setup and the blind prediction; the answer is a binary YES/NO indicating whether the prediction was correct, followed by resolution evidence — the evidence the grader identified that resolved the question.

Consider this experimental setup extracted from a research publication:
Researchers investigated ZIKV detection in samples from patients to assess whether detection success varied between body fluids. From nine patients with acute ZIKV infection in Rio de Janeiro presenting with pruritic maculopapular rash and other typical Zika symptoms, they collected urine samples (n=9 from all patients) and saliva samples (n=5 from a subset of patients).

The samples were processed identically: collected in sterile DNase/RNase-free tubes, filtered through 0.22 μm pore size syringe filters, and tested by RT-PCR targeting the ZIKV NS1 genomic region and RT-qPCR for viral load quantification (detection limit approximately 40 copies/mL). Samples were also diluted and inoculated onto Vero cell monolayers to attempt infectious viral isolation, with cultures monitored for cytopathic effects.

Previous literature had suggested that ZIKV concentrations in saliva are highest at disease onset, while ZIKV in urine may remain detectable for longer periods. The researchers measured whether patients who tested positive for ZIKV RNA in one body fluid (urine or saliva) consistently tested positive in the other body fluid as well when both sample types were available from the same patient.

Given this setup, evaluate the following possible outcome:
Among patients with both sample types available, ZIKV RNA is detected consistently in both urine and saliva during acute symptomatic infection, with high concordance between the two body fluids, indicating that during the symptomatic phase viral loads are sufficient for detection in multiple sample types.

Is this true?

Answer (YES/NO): NO